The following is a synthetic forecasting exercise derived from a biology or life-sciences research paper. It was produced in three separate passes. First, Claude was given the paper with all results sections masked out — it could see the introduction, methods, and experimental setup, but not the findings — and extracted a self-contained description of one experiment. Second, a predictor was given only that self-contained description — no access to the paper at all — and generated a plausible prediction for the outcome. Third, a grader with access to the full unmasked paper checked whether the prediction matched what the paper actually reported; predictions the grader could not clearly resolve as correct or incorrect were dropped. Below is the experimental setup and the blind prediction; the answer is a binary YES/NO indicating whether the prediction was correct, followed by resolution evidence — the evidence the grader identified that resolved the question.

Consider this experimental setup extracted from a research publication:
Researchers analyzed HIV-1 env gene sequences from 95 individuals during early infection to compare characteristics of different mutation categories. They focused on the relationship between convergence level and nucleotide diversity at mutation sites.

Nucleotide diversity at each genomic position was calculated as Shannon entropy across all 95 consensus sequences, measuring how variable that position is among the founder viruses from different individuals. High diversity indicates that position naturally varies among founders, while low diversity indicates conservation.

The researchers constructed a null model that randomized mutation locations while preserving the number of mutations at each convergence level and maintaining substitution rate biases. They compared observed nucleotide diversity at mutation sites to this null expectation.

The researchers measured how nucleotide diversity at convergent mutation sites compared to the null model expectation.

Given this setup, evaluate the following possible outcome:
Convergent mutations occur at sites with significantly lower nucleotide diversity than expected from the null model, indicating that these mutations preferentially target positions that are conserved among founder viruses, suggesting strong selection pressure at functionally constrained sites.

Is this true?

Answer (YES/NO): NO